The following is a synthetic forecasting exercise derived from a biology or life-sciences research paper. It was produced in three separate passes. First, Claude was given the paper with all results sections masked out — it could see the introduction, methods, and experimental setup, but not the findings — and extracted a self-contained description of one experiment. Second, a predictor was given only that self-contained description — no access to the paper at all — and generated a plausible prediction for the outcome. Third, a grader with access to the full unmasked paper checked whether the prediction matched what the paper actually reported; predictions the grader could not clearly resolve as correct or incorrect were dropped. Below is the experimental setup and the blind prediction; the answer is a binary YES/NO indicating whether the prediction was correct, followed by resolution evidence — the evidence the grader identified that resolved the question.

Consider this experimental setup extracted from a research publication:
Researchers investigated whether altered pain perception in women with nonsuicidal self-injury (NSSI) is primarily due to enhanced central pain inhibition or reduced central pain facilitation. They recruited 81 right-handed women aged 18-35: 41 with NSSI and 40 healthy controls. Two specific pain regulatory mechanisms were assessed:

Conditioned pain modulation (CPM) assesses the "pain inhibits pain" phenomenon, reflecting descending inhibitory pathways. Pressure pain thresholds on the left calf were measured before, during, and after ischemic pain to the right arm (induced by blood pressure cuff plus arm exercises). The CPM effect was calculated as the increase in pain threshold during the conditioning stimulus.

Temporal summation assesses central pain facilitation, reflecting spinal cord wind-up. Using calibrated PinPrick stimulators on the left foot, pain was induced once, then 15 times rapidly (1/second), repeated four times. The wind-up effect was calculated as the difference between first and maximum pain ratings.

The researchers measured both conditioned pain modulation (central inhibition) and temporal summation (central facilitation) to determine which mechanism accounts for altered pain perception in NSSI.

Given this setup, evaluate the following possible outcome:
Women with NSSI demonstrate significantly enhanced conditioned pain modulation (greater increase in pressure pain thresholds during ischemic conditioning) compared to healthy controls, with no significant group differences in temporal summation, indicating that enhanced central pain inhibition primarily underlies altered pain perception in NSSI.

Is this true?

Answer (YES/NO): YES